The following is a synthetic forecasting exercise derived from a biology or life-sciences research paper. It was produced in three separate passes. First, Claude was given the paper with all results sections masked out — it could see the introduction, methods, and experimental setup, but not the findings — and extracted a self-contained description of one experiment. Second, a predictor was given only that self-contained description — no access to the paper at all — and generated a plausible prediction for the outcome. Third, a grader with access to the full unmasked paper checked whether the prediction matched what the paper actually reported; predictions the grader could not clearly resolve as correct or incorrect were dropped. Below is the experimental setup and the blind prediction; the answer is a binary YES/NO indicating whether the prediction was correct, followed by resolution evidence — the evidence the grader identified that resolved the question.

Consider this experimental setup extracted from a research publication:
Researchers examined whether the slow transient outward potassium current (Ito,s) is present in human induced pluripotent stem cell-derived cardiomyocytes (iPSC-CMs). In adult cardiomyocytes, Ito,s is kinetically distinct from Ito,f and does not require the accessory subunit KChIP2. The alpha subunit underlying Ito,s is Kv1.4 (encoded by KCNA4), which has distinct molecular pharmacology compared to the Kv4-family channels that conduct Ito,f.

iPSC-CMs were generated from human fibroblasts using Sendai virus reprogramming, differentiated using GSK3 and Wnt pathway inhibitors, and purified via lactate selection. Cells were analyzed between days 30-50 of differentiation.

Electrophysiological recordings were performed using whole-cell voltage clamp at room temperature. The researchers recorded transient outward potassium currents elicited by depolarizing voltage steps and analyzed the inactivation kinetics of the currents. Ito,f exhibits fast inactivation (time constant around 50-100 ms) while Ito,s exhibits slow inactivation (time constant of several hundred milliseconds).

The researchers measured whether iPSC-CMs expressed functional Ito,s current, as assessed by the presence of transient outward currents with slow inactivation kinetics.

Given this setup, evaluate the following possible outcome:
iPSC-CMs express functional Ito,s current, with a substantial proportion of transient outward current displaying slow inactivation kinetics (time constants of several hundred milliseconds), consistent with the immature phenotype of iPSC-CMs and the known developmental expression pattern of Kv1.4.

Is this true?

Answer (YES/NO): YES